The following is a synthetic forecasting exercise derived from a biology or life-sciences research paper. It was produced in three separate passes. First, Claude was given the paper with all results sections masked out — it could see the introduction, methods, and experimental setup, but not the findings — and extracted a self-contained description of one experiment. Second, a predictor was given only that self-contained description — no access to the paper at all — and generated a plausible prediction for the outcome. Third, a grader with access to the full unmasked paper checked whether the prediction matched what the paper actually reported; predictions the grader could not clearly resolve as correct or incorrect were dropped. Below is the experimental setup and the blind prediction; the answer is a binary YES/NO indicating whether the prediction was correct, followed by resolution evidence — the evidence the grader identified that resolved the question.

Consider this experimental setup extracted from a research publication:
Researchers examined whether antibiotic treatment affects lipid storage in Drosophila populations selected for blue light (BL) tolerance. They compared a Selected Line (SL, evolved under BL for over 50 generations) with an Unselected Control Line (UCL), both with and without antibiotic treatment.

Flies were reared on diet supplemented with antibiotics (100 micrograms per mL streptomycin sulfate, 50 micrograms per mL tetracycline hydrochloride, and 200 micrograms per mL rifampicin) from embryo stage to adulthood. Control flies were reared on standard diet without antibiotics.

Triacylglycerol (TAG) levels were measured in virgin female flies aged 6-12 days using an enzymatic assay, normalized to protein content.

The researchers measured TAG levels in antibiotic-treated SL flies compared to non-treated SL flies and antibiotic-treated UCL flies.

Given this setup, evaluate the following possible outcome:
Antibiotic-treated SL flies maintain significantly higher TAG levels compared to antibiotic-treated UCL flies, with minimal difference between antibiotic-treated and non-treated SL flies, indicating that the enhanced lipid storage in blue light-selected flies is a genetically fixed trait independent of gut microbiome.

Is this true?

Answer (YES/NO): NO